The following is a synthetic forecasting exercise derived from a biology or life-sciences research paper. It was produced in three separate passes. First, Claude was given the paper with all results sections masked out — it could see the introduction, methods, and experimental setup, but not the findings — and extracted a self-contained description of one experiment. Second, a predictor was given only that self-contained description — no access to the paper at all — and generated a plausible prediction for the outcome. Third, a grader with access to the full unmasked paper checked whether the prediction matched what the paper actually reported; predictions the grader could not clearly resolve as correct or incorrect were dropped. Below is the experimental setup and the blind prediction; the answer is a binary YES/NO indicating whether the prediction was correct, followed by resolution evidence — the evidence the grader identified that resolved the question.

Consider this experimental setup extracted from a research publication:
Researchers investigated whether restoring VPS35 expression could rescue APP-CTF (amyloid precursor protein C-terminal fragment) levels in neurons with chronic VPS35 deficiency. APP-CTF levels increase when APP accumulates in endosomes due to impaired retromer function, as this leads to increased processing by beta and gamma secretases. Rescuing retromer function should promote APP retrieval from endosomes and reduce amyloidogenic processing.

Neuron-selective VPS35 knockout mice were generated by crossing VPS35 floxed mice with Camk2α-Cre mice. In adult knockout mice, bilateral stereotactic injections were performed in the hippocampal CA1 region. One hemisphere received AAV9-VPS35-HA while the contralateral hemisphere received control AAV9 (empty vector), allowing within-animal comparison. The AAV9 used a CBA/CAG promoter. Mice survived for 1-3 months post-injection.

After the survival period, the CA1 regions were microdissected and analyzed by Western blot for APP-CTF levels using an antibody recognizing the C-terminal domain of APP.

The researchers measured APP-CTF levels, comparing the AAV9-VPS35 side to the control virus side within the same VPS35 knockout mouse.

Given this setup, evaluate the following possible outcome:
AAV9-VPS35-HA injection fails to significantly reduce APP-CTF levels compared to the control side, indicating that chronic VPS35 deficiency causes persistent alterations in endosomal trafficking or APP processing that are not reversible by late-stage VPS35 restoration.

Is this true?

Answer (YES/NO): NO